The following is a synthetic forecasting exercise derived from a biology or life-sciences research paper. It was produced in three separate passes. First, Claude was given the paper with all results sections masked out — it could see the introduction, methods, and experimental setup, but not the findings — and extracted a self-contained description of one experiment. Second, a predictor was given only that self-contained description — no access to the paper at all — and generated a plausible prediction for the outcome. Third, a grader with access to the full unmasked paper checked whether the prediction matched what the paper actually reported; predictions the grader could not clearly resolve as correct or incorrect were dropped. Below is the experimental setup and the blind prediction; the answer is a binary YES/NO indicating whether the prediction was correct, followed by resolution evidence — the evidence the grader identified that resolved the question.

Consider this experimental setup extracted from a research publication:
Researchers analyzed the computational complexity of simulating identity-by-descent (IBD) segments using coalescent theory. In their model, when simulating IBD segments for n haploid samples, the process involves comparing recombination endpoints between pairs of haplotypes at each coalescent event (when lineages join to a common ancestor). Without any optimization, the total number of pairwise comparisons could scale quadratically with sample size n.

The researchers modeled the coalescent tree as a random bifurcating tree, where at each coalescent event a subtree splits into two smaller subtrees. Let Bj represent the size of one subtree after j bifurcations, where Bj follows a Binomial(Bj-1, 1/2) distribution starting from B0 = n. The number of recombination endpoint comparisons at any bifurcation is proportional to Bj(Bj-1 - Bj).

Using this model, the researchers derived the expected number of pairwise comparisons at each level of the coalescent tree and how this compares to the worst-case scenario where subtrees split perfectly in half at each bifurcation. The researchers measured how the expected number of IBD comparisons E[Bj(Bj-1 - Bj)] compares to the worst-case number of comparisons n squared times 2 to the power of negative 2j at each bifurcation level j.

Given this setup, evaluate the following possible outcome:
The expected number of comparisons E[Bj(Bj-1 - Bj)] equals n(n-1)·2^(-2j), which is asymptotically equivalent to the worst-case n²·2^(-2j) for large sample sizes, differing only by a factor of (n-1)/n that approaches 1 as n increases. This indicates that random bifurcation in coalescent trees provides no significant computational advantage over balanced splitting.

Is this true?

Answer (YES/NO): YES